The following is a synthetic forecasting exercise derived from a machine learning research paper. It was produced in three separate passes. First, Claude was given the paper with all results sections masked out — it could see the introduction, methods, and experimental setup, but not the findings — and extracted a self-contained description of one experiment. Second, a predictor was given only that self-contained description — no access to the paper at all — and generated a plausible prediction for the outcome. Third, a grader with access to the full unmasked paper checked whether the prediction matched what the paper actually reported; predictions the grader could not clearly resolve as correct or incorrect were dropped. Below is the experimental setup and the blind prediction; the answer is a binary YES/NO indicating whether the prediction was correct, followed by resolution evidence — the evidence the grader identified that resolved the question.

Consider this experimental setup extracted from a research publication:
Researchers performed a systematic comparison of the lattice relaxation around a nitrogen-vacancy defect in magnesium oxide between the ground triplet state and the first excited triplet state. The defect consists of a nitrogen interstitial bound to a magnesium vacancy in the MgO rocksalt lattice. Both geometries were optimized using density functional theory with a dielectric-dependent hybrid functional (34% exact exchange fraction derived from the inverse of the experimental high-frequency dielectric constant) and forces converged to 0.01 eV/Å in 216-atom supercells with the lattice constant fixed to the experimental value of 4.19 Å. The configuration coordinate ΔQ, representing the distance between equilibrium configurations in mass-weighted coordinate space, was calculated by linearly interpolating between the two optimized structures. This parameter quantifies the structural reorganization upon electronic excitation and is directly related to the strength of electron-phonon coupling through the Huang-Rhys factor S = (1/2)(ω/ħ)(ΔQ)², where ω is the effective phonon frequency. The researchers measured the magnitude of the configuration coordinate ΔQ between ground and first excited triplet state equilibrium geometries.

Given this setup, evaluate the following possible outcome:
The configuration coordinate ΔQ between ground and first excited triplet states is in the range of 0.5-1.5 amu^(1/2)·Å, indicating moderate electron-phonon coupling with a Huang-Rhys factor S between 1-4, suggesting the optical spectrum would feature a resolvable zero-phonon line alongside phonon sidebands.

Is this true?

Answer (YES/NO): NO